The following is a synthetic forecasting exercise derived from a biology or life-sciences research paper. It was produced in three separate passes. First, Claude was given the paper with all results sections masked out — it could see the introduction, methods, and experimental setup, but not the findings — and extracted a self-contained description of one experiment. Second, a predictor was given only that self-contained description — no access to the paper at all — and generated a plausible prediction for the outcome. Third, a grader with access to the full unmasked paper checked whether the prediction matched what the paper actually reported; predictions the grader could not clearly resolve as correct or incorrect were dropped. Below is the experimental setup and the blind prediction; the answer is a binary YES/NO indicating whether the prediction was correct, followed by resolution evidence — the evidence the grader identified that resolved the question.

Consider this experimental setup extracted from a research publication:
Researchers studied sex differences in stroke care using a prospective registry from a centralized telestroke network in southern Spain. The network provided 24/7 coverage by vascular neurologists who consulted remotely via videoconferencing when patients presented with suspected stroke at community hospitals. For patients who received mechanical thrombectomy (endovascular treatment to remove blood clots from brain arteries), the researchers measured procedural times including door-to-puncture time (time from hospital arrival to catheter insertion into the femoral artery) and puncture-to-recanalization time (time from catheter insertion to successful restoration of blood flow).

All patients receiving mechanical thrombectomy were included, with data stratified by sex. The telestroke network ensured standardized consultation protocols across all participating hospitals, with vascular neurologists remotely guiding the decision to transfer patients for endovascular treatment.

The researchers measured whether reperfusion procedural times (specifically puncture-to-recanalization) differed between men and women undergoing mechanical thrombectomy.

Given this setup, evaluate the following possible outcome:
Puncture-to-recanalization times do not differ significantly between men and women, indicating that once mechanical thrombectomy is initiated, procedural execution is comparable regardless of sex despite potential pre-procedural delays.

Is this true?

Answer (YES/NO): YES